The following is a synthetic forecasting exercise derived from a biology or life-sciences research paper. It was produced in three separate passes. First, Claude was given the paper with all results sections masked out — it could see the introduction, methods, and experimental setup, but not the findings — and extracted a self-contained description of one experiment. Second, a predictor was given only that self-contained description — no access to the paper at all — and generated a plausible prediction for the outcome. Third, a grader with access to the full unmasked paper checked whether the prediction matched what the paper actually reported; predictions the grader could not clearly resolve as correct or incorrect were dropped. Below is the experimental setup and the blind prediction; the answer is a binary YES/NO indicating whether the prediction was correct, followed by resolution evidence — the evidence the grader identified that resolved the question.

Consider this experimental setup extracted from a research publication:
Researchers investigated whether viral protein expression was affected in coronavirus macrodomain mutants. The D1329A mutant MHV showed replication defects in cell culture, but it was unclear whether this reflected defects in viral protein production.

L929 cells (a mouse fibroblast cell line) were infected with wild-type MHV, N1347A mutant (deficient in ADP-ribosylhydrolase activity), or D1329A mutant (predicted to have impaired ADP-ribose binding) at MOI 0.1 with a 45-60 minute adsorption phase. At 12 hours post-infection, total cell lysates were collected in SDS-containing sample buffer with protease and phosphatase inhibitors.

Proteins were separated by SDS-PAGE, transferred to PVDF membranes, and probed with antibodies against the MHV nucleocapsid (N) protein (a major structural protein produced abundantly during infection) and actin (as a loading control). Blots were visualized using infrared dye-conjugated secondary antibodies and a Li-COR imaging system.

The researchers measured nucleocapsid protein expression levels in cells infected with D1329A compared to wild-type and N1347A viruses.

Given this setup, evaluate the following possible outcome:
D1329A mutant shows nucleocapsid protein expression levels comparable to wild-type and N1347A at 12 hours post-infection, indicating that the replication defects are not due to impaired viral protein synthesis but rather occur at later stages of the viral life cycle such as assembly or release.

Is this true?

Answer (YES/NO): NO